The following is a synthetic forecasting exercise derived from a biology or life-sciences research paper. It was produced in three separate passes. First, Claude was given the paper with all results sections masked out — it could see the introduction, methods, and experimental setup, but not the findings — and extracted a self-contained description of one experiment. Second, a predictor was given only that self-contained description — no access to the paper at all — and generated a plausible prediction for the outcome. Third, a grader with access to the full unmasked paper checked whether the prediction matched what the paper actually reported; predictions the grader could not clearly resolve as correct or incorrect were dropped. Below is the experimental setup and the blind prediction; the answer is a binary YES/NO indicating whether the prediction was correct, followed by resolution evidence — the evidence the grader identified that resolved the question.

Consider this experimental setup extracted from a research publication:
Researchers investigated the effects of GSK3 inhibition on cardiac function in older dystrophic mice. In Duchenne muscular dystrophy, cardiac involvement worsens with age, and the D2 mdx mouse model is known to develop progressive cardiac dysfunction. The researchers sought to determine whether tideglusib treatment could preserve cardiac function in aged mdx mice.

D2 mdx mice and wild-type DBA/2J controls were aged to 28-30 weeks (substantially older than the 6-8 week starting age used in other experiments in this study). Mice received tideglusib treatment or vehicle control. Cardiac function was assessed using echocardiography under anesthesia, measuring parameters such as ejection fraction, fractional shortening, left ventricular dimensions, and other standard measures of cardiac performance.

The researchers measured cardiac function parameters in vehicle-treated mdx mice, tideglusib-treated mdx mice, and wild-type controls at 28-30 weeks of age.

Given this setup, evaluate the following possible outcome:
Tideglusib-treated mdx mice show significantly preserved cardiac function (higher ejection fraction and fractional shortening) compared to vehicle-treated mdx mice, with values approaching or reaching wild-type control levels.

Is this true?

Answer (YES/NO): NO